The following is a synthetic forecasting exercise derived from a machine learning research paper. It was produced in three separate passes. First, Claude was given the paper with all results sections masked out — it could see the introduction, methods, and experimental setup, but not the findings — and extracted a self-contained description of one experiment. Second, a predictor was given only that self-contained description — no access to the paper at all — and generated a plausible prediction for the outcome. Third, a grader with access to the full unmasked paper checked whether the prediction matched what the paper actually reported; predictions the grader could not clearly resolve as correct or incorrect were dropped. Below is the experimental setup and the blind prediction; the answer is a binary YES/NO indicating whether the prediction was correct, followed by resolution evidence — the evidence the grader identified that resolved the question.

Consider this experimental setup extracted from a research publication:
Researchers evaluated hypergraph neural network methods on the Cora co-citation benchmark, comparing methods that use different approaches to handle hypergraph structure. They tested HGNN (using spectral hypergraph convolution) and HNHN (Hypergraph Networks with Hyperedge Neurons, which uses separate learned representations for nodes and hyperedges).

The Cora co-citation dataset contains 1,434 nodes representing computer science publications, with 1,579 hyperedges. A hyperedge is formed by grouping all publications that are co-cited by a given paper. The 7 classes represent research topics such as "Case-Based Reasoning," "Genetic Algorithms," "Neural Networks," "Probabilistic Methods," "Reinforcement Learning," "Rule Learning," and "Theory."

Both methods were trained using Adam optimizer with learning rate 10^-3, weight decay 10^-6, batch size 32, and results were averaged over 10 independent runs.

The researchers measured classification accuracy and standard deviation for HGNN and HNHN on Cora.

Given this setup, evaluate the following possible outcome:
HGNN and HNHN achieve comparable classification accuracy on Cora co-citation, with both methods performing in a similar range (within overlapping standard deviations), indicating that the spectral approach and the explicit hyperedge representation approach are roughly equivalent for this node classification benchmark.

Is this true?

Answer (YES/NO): YES